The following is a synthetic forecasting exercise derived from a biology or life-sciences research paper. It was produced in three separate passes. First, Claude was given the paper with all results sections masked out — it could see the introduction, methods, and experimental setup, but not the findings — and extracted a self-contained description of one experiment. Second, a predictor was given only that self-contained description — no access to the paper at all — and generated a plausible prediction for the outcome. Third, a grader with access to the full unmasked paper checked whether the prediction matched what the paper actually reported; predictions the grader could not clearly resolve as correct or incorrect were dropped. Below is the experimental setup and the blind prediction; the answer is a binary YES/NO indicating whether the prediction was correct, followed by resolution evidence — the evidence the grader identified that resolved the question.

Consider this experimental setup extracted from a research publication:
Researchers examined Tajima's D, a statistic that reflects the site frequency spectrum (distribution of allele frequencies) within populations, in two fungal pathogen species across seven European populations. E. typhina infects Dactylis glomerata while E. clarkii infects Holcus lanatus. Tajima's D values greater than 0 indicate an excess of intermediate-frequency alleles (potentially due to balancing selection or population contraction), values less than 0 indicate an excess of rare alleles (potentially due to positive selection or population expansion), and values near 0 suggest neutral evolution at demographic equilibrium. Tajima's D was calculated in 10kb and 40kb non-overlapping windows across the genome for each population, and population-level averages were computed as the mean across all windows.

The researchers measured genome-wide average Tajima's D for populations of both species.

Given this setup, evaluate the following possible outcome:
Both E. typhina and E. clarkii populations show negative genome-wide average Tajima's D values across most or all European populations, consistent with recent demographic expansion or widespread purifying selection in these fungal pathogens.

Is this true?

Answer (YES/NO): NO